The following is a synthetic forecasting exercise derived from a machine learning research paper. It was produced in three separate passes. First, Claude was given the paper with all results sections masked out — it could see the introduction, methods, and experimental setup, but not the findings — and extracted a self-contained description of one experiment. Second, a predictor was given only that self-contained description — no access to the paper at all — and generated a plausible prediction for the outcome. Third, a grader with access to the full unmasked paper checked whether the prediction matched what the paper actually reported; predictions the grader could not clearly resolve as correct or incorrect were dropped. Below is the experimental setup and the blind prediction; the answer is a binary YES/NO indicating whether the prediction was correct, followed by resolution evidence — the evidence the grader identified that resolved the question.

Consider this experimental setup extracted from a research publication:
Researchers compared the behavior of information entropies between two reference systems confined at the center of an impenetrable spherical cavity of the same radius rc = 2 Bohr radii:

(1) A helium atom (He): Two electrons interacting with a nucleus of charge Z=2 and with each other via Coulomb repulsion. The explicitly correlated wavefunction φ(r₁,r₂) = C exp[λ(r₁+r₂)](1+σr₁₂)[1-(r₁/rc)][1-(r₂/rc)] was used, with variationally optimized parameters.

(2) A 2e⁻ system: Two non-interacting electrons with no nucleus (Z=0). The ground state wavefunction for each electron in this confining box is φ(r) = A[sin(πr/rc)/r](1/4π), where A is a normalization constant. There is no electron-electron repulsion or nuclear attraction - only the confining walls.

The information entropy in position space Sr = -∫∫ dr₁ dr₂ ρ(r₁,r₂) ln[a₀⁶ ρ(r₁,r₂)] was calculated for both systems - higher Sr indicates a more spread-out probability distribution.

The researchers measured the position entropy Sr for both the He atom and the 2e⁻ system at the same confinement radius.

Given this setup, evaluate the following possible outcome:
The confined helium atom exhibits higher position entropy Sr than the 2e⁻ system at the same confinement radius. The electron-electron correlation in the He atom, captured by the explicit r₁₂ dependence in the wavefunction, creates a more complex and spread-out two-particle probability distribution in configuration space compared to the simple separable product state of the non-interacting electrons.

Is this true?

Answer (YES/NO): NO